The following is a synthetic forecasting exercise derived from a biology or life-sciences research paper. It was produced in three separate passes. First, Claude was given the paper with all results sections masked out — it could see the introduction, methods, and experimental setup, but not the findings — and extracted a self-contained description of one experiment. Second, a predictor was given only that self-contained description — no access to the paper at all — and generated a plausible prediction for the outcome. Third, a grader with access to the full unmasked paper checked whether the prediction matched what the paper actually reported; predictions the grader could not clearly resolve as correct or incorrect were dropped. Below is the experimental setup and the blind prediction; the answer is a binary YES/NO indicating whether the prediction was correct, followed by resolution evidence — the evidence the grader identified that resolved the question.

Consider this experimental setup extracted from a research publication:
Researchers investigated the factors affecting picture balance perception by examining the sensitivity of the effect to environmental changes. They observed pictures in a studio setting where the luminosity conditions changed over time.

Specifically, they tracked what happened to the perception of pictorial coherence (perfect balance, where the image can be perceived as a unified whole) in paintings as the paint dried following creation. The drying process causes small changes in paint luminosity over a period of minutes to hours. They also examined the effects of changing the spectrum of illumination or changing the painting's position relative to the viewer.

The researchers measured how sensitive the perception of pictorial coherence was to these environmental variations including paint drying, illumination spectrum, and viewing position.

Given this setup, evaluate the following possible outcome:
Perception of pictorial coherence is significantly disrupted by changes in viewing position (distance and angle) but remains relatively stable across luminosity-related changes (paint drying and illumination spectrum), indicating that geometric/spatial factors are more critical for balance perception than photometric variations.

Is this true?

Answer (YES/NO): NO